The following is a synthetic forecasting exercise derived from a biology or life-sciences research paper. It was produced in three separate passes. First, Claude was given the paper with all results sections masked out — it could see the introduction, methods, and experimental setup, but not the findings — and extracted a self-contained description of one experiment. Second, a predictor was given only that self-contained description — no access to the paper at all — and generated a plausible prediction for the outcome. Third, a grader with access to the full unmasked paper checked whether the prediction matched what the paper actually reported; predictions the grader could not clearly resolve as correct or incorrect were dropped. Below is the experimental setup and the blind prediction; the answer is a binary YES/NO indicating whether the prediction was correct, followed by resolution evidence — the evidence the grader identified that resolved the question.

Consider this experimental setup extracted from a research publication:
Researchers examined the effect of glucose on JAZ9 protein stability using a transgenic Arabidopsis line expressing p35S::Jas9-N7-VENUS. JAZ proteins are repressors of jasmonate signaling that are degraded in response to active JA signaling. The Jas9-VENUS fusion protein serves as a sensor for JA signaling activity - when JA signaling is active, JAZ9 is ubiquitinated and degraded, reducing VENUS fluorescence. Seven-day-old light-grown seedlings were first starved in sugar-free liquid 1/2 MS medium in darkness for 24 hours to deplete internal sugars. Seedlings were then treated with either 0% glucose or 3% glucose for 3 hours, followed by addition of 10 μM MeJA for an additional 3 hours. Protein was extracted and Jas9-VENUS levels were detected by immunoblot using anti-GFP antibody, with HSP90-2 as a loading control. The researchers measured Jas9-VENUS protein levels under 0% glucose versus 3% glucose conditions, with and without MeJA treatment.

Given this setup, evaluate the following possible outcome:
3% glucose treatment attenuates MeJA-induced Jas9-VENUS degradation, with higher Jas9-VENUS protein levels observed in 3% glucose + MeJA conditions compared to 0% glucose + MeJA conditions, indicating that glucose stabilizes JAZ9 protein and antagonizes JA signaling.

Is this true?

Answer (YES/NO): NO